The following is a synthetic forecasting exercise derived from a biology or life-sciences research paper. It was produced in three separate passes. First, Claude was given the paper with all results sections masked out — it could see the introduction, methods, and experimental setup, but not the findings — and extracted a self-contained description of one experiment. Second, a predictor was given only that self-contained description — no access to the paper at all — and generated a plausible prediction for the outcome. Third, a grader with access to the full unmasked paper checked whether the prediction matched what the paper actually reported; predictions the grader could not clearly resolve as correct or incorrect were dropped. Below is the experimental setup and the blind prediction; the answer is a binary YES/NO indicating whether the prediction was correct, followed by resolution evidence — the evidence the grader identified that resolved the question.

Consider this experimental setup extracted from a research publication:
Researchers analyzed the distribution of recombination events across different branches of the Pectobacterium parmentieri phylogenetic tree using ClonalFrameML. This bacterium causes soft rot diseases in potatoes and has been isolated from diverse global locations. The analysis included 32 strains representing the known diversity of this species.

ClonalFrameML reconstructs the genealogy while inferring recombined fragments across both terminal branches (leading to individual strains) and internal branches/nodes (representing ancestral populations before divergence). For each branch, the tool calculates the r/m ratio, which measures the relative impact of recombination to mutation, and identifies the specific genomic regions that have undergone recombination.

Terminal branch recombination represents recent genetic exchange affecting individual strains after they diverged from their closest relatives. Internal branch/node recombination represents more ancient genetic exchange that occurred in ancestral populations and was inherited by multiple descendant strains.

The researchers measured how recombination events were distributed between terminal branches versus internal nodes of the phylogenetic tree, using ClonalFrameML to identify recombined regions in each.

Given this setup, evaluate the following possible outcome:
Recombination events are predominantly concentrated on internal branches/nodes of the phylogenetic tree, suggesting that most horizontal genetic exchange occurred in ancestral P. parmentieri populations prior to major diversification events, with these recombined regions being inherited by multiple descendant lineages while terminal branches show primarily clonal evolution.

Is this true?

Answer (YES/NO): YES